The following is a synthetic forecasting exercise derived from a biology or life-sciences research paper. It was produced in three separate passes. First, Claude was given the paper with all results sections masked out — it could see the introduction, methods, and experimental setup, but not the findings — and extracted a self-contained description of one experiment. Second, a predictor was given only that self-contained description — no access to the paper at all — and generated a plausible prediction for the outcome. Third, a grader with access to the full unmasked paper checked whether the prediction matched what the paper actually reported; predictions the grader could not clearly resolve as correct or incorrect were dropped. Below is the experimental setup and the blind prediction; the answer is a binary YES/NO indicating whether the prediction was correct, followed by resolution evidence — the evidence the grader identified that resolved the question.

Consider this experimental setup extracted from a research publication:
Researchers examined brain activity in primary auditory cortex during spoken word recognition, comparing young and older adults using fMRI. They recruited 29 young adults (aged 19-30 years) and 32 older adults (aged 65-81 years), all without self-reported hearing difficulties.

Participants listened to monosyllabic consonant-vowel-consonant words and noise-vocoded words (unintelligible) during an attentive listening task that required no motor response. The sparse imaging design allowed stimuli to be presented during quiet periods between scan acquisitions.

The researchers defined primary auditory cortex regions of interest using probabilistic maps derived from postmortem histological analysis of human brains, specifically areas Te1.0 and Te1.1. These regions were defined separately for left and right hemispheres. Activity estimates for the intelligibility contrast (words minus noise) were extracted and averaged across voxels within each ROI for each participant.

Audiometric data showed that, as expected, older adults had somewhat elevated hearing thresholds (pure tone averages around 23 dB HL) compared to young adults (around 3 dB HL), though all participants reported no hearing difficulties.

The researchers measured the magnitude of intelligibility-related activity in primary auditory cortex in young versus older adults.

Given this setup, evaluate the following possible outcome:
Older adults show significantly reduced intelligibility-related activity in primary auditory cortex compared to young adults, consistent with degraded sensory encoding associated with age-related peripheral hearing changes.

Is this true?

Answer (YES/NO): YES